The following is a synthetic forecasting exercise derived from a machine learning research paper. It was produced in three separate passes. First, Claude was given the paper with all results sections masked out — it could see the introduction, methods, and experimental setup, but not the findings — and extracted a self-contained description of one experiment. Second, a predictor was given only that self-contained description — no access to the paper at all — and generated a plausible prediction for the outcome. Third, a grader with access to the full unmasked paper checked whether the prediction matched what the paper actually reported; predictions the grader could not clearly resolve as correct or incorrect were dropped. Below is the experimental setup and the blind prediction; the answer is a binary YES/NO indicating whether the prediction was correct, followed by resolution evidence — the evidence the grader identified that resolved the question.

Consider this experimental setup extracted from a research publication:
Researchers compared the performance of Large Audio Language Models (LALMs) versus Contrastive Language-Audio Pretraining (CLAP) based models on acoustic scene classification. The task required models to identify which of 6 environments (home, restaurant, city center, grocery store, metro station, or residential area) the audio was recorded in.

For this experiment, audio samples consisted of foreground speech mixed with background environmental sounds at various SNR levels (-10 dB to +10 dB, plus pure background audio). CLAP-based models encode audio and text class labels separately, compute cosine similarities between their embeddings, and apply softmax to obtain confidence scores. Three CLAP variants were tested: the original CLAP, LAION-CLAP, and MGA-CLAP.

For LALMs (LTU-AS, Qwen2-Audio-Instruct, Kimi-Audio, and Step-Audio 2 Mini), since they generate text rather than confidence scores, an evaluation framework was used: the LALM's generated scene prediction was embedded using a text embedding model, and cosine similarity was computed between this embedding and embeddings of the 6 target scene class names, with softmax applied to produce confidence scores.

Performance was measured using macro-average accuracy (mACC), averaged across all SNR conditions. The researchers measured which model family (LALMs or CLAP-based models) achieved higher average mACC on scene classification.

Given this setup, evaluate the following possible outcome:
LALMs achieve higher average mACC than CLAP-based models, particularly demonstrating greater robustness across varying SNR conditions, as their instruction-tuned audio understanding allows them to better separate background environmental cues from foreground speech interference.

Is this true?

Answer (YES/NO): NO